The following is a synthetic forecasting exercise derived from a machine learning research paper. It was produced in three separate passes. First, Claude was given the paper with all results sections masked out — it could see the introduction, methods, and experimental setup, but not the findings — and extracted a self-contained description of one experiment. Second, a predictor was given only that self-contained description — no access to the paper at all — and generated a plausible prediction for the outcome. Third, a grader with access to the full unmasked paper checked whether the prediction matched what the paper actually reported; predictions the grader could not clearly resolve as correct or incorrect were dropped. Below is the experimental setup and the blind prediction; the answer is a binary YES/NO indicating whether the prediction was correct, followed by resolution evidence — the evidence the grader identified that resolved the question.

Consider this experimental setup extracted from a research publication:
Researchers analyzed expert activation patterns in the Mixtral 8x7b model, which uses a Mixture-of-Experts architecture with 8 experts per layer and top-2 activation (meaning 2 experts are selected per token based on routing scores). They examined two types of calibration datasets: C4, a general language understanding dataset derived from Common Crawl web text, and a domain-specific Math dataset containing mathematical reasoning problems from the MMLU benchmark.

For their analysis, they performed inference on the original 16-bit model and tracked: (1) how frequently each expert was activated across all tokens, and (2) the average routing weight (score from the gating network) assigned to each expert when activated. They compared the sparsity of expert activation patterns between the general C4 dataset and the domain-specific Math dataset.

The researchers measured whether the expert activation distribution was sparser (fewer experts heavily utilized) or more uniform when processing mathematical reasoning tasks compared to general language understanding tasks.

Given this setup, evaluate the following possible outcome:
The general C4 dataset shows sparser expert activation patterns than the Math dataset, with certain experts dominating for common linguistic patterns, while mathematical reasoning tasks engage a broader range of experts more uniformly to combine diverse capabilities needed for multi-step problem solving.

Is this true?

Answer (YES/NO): NO